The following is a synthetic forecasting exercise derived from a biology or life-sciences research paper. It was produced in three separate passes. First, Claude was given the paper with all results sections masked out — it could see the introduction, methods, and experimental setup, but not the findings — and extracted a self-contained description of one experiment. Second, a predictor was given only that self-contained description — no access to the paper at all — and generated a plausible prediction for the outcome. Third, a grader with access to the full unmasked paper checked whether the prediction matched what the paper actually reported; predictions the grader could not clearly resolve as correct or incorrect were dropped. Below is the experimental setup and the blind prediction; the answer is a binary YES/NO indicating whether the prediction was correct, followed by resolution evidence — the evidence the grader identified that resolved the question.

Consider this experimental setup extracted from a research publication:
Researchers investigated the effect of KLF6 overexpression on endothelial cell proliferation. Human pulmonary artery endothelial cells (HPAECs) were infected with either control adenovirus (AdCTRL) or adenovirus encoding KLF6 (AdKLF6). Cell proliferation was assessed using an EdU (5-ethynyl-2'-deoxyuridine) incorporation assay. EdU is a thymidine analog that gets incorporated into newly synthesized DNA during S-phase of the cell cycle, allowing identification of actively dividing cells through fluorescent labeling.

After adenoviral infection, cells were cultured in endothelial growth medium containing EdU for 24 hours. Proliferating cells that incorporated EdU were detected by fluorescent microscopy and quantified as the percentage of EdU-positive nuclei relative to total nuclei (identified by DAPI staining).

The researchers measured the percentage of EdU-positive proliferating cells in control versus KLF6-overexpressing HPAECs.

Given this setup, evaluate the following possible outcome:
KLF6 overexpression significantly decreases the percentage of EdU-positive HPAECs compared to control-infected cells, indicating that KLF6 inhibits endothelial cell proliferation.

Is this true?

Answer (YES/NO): YES